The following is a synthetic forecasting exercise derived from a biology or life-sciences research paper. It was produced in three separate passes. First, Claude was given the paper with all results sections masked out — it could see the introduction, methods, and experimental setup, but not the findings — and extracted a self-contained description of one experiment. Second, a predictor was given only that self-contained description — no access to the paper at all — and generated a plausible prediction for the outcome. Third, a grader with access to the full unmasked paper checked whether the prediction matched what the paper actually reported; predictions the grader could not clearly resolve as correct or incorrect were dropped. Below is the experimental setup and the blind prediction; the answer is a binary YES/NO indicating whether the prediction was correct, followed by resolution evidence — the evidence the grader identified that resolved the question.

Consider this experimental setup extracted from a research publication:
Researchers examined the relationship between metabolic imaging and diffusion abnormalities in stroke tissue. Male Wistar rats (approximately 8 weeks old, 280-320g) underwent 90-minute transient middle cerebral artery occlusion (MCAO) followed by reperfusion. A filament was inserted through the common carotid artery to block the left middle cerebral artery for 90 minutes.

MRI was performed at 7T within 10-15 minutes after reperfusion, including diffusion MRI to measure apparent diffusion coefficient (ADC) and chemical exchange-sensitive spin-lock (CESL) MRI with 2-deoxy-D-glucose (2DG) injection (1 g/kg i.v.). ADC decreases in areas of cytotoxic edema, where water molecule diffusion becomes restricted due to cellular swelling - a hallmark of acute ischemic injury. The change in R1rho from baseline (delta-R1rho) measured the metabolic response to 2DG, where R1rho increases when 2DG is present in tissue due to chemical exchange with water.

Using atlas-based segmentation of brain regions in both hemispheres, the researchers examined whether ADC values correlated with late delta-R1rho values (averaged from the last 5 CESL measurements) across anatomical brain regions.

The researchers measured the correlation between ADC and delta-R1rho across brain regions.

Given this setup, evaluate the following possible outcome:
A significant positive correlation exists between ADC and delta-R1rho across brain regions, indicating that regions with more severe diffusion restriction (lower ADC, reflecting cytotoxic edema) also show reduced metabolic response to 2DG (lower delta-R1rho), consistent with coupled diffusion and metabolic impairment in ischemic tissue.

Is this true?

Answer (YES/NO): NO